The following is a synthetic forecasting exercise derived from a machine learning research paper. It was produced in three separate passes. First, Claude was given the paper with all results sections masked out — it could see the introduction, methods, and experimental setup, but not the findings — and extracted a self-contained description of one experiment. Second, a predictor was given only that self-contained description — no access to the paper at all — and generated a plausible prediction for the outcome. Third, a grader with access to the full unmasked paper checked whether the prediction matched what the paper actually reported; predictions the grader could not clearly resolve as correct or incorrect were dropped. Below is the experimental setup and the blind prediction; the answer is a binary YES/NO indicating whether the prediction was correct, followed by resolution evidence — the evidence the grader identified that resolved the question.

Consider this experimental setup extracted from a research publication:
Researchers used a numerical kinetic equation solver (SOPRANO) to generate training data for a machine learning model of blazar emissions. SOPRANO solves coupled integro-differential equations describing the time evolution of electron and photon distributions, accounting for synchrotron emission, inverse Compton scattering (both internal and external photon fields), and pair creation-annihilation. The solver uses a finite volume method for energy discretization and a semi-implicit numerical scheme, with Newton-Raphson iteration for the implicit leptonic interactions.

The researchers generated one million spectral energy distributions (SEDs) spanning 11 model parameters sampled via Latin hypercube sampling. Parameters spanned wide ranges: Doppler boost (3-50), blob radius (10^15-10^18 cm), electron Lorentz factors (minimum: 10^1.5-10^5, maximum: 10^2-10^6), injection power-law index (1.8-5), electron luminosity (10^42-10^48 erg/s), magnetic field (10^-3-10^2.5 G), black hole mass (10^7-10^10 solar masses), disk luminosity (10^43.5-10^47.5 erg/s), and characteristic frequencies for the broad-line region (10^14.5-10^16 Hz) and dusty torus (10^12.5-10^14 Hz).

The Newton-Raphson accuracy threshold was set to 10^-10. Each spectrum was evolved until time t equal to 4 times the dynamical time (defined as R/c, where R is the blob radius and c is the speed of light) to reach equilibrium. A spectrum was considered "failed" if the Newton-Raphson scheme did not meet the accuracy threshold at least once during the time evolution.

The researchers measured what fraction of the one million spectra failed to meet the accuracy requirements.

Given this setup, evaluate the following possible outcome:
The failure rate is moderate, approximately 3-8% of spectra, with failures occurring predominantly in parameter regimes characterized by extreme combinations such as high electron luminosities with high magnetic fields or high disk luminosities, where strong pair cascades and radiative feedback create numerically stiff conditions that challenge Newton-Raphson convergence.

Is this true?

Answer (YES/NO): NO